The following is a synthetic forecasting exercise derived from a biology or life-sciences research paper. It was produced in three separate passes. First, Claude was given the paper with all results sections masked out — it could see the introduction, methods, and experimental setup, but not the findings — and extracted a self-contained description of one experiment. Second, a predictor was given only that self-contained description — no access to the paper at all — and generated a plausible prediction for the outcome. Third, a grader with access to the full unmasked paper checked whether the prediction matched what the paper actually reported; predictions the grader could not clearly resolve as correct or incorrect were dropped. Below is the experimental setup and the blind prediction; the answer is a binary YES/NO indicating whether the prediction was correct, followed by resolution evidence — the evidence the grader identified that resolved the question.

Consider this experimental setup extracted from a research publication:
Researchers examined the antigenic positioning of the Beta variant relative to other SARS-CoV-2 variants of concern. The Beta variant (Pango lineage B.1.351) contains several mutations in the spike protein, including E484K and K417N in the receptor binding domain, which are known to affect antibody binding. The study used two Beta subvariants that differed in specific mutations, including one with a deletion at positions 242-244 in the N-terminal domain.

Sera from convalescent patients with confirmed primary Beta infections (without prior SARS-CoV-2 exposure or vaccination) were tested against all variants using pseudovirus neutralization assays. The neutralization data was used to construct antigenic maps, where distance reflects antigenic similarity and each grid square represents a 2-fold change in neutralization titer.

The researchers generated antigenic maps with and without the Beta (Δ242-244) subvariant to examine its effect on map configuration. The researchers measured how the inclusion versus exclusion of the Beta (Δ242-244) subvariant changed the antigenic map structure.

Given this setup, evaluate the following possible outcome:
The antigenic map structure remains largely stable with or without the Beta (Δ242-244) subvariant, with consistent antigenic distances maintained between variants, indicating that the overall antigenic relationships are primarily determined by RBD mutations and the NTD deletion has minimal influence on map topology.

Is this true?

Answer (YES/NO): NO